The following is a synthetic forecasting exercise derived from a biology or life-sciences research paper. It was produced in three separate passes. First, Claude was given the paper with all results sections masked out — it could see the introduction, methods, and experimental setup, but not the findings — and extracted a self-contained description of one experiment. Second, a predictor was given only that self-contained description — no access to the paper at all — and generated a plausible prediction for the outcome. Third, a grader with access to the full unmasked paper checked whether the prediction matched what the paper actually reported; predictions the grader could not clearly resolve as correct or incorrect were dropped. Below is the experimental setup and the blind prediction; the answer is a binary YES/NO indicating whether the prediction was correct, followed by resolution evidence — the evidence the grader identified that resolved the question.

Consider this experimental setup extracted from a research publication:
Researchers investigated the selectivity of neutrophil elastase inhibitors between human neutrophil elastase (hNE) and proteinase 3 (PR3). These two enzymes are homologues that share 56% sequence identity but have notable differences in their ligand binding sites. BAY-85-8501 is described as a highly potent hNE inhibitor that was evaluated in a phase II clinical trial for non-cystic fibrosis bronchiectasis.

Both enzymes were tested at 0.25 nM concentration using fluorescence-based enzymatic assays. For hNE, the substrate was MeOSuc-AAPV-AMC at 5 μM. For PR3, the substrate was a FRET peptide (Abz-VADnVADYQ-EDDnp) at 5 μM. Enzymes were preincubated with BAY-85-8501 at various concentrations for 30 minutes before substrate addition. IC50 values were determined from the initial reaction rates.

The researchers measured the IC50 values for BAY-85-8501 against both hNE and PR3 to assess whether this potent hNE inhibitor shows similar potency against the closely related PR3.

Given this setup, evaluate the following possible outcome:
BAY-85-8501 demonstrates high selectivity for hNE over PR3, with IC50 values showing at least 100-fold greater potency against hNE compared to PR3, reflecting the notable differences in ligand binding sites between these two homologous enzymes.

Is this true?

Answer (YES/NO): NO